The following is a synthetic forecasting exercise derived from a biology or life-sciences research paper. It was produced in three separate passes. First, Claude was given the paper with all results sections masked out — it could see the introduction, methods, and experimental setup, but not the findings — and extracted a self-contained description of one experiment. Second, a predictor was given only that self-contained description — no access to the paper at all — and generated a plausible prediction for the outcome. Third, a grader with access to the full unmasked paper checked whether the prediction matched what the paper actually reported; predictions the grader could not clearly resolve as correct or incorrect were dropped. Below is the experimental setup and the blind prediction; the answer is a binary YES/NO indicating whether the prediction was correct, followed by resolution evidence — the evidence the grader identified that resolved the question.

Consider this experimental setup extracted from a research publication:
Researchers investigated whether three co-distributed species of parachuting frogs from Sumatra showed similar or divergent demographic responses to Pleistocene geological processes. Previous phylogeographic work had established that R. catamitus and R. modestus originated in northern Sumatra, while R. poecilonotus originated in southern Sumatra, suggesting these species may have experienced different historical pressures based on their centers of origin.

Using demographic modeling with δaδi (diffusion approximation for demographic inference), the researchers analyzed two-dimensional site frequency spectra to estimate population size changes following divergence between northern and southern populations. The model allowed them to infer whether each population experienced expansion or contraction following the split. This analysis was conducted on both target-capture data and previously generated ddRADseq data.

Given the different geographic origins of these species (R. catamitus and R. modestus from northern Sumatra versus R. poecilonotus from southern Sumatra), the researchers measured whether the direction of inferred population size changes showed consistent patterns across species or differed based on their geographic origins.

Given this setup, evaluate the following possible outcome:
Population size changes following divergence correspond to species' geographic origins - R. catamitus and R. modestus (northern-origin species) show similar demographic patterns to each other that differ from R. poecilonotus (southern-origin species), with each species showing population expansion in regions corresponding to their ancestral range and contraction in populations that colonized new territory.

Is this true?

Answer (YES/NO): NO